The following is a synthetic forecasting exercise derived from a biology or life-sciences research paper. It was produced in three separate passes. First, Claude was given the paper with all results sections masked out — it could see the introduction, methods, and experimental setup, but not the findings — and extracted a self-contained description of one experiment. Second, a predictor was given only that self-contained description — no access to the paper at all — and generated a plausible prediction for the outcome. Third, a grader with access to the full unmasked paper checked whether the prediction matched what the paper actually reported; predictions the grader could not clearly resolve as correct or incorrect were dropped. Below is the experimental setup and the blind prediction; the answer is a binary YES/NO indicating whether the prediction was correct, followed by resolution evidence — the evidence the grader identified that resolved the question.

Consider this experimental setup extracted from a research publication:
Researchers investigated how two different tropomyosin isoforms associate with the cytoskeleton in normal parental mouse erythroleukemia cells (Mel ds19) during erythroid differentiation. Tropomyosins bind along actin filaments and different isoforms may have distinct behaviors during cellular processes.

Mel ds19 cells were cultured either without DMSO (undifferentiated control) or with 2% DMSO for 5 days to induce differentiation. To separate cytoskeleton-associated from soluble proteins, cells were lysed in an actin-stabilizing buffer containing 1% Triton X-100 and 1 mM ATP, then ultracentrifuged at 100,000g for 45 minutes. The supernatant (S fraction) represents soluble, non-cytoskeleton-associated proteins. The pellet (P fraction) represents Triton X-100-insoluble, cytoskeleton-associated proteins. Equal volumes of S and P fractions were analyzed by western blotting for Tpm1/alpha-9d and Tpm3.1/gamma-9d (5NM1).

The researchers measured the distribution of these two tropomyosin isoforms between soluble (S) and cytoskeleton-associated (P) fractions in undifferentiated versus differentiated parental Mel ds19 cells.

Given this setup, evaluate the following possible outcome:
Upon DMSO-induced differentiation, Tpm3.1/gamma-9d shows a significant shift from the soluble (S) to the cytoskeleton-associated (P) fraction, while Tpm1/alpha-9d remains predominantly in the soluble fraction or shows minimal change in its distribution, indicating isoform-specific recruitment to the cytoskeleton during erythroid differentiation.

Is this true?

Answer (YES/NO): NO